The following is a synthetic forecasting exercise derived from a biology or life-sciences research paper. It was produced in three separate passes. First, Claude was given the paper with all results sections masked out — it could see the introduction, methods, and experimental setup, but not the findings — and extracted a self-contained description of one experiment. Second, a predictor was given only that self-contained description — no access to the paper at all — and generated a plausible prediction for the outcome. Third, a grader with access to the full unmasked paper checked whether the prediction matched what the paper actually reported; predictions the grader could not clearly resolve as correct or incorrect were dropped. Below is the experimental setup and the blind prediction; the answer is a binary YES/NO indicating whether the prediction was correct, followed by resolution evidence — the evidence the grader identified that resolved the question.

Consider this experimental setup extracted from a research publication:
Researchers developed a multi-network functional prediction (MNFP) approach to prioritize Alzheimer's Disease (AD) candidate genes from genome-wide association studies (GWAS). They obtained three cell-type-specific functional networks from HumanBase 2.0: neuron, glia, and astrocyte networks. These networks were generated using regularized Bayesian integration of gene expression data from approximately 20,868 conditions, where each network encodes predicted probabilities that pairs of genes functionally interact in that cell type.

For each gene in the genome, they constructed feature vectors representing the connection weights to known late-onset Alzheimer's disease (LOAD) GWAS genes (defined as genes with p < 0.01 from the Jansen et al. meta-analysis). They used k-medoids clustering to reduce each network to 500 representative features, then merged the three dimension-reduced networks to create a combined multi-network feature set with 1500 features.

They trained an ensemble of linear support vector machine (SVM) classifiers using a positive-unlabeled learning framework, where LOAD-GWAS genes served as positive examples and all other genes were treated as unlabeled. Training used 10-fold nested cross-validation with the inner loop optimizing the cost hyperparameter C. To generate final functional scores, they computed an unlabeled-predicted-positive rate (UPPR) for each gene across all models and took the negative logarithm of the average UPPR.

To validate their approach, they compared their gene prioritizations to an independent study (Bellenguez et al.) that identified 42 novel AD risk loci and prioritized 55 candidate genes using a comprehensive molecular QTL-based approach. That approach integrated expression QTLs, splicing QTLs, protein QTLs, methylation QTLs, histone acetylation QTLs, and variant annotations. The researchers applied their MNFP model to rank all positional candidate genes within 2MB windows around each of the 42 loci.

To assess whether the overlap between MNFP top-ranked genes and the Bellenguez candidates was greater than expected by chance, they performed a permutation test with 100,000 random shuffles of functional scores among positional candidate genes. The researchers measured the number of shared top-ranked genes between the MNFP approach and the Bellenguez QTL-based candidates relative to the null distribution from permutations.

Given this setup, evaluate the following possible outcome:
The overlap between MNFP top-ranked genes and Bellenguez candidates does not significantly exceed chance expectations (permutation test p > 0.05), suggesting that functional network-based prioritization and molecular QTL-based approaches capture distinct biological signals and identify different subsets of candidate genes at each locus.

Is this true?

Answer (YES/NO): NO